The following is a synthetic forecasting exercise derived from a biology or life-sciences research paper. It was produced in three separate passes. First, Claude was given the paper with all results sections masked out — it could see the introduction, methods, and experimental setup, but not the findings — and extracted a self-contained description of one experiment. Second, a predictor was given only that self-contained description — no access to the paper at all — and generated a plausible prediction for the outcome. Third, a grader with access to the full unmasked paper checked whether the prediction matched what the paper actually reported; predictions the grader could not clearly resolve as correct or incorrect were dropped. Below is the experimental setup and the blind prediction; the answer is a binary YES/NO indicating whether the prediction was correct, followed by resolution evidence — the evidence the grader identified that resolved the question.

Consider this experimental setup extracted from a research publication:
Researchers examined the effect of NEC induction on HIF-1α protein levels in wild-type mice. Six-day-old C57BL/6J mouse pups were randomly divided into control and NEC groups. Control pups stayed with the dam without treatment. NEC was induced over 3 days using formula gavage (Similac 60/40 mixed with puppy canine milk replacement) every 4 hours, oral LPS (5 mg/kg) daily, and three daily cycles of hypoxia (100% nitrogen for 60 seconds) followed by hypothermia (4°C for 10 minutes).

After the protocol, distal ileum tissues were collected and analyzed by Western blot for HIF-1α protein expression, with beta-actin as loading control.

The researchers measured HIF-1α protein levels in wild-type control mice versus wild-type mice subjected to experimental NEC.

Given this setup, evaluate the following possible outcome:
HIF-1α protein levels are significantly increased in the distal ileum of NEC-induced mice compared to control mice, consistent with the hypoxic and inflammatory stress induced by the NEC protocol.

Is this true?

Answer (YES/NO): NO